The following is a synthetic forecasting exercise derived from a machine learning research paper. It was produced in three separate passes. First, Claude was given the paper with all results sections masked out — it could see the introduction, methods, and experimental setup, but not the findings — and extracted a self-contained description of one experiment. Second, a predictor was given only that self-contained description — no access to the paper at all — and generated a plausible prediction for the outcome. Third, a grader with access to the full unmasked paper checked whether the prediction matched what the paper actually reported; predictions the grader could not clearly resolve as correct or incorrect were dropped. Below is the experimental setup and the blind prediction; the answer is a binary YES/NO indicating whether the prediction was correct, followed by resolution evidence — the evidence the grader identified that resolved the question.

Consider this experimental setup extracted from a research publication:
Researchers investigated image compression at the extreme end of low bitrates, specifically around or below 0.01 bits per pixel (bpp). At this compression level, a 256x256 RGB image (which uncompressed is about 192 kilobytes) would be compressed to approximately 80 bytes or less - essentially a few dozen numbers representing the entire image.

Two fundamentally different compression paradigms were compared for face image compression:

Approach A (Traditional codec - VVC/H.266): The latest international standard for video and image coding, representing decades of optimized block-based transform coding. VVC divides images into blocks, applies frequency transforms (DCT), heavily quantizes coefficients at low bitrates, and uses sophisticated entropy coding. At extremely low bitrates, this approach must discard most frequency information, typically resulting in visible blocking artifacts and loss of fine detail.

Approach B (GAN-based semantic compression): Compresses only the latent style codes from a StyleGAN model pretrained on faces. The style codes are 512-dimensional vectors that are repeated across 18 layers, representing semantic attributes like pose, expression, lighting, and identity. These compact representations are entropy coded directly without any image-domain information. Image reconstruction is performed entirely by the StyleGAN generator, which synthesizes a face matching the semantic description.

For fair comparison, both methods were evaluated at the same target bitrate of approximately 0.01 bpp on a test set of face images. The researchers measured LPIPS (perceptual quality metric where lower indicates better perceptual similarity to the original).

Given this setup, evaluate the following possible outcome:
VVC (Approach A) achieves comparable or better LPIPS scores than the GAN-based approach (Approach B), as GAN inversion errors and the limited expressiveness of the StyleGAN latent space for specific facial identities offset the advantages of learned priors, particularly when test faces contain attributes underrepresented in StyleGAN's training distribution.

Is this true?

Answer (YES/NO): NO